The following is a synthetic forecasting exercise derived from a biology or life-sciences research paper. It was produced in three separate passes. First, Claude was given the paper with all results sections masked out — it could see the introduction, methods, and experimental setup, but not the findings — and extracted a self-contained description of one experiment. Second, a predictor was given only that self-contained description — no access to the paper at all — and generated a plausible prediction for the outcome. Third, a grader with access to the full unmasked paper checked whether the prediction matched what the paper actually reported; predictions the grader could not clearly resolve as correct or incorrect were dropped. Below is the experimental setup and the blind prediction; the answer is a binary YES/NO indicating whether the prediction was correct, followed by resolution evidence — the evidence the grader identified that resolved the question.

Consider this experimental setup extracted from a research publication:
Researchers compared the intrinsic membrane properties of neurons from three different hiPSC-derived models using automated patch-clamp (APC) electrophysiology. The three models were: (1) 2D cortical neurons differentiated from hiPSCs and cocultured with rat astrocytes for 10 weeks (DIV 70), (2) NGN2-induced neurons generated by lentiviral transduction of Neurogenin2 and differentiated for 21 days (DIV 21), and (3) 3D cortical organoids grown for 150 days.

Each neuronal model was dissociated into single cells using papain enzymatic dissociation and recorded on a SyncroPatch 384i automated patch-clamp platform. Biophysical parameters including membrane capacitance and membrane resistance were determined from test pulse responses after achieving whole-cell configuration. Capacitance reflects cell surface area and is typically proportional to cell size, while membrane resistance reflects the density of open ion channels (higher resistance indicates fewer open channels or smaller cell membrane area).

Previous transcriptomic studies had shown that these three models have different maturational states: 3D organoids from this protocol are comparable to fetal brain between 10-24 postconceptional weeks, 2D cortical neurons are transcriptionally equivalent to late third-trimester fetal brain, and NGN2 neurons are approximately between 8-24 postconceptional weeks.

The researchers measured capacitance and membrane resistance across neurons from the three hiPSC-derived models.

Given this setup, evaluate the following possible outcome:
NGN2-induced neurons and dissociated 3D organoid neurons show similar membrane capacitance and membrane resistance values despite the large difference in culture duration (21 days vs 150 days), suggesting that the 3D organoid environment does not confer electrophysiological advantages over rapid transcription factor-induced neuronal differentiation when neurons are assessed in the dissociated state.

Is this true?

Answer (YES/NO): NO